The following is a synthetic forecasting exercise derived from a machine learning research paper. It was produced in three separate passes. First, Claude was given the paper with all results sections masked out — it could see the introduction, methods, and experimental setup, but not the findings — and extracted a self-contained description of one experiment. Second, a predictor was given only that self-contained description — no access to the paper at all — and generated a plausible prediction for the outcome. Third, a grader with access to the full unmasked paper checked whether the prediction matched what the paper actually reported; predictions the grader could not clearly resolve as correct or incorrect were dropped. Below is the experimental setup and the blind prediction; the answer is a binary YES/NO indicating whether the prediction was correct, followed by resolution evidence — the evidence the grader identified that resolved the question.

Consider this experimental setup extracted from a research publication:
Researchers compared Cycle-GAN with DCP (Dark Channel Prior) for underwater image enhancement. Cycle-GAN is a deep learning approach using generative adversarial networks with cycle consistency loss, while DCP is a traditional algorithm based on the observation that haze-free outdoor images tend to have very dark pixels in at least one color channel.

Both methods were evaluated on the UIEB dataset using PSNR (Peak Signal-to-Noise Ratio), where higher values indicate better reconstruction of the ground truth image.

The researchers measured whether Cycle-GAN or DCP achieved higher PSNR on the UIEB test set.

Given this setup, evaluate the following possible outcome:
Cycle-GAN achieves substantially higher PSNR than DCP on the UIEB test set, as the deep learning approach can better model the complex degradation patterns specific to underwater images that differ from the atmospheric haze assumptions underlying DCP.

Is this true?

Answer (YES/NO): NO